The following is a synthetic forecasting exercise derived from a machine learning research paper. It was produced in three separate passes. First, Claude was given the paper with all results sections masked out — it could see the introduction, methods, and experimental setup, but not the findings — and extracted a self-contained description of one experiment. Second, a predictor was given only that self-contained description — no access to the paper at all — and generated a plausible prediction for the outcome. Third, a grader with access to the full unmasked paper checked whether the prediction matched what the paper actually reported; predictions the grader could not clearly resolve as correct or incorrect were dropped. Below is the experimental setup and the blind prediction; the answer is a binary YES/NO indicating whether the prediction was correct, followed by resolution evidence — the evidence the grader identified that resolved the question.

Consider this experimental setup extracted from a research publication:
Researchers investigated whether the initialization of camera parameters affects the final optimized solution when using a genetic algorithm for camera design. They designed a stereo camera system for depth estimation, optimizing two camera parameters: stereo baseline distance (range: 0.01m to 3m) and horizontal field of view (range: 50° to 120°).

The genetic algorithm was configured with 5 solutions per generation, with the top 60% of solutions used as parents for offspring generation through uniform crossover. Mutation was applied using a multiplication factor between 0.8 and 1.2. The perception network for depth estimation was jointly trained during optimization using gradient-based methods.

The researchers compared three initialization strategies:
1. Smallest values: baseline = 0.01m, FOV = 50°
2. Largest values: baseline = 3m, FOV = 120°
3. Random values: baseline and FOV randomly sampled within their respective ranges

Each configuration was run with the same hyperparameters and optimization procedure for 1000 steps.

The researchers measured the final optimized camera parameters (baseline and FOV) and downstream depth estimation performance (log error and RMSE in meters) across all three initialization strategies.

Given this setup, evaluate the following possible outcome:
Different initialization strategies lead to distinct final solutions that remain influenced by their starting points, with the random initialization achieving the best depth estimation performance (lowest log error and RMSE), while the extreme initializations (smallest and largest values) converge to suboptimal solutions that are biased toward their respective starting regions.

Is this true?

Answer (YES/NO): NO